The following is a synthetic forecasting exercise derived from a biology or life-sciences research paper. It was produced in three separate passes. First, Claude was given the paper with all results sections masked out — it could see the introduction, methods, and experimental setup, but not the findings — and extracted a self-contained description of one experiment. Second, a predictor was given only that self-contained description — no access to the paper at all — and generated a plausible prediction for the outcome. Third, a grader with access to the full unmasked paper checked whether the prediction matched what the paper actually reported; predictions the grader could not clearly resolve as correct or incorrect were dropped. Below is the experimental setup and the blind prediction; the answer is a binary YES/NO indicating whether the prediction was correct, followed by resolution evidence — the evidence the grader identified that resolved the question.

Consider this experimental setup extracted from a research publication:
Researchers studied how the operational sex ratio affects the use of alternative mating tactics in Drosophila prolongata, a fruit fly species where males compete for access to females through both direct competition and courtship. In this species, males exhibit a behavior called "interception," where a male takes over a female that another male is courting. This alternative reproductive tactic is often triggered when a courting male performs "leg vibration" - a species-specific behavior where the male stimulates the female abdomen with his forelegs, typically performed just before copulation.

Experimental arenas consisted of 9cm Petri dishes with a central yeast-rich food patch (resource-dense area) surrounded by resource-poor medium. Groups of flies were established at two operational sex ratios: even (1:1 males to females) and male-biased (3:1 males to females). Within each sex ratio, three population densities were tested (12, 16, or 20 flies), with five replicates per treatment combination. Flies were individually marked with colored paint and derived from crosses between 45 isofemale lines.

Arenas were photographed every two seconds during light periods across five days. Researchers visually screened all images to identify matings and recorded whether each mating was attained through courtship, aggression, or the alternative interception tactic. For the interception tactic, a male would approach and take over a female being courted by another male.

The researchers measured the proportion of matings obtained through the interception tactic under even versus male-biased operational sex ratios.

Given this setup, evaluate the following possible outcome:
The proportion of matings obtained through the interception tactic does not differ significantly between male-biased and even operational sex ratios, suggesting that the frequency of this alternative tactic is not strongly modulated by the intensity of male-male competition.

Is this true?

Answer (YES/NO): YES